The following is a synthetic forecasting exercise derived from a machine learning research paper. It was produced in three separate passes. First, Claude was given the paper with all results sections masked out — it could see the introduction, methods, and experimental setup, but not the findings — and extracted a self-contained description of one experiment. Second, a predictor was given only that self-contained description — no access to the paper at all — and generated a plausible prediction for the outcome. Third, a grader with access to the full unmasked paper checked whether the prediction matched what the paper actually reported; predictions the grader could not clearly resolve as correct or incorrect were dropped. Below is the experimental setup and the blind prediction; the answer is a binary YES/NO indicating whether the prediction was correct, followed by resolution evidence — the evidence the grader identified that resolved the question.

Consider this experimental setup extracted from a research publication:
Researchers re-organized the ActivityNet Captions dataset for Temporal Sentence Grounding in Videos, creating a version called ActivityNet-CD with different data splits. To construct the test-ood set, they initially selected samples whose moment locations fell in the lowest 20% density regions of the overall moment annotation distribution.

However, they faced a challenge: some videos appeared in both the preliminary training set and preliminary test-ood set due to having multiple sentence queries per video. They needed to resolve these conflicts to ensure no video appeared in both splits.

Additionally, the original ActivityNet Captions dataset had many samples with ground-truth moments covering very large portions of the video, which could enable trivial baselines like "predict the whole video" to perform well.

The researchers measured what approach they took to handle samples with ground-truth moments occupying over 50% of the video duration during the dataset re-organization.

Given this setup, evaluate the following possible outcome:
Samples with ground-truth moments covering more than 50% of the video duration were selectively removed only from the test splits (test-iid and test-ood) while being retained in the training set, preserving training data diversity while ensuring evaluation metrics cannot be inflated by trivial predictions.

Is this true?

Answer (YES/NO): YES